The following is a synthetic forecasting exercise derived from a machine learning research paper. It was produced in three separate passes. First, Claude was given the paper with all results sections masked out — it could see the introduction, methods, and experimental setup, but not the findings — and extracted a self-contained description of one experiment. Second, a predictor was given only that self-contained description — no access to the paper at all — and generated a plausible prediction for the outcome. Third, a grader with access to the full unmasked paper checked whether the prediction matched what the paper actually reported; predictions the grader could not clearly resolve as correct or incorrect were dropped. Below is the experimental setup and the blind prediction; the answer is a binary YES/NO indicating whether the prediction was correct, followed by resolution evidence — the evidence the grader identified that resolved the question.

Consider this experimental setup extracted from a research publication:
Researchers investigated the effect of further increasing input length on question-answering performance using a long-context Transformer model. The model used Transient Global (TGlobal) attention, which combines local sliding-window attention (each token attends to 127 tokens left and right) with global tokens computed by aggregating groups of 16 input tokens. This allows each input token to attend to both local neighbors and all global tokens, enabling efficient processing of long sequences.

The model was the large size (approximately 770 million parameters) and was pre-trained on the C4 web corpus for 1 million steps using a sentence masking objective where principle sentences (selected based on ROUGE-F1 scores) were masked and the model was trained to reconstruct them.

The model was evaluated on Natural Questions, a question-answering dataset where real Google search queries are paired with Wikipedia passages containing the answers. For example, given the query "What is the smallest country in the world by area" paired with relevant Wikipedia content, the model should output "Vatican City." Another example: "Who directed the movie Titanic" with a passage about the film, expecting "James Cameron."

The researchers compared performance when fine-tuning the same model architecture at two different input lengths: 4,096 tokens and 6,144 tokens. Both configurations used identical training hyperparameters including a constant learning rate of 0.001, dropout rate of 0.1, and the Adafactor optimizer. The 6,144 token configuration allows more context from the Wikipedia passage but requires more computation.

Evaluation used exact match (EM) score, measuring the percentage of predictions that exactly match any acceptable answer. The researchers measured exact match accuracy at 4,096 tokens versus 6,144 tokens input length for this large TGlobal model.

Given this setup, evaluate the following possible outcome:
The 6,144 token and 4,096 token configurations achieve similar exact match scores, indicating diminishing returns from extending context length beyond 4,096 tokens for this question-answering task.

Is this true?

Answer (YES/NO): NO